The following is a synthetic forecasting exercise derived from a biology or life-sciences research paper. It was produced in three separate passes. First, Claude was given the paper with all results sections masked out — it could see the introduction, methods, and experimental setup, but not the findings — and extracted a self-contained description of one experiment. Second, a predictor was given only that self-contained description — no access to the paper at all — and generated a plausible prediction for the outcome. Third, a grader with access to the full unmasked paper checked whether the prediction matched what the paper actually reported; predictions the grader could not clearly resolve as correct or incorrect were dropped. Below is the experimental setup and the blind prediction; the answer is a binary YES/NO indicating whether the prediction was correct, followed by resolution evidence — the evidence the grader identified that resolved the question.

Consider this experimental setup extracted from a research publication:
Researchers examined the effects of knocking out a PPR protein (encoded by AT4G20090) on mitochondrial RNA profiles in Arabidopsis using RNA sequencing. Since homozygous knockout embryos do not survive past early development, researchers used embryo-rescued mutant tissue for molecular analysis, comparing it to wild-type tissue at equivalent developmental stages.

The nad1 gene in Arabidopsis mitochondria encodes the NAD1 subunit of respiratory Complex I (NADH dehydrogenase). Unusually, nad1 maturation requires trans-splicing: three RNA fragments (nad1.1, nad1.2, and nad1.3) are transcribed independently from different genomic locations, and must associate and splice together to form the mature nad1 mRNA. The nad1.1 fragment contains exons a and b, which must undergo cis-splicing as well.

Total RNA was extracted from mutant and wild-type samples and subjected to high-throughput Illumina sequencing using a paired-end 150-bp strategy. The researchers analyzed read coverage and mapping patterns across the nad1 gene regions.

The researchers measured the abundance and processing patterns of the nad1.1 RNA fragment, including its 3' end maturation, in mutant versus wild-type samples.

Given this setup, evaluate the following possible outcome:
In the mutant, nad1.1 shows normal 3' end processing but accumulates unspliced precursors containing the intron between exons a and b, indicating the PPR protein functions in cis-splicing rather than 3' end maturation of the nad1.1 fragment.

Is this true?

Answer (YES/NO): NO